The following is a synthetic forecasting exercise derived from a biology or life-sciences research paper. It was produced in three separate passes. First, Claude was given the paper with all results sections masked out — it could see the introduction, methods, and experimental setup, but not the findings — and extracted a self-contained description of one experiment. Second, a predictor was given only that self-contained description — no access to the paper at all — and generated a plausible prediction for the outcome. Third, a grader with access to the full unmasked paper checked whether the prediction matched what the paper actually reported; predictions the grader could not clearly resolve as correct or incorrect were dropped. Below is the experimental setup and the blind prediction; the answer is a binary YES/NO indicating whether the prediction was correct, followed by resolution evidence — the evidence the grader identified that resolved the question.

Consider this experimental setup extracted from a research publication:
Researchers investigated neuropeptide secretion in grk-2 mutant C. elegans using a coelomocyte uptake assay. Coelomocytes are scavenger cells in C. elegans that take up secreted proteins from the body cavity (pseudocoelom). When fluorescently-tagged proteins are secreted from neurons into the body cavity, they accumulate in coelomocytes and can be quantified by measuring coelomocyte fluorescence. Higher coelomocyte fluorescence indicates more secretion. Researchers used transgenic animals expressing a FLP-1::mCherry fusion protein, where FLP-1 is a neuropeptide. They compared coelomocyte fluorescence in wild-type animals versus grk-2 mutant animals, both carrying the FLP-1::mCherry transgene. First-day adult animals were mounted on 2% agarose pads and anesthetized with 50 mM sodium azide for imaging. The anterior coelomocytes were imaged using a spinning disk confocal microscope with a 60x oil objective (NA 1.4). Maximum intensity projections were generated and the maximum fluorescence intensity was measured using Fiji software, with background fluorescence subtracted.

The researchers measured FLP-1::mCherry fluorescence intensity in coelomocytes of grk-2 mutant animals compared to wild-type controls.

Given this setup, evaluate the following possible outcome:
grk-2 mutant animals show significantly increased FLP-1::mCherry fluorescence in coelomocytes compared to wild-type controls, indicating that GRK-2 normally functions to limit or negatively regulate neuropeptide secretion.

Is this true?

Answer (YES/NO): YES